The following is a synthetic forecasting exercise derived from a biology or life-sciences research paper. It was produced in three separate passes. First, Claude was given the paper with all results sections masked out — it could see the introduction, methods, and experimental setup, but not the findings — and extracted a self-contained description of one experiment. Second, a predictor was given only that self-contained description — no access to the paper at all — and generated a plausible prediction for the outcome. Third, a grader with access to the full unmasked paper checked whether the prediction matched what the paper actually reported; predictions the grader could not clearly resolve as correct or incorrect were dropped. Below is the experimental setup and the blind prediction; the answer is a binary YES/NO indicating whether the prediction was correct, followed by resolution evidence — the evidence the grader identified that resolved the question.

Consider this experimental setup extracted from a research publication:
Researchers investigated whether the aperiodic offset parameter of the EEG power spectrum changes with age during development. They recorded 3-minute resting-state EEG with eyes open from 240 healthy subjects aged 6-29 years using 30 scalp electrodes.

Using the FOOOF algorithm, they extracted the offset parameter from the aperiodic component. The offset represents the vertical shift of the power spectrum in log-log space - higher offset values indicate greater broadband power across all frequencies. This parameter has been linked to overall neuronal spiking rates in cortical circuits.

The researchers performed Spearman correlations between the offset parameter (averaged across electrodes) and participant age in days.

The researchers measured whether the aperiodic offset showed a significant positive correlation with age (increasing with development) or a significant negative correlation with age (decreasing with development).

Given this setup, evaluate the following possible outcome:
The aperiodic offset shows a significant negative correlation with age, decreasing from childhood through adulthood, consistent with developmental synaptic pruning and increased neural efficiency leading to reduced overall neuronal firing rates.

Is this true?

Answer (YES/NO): YES